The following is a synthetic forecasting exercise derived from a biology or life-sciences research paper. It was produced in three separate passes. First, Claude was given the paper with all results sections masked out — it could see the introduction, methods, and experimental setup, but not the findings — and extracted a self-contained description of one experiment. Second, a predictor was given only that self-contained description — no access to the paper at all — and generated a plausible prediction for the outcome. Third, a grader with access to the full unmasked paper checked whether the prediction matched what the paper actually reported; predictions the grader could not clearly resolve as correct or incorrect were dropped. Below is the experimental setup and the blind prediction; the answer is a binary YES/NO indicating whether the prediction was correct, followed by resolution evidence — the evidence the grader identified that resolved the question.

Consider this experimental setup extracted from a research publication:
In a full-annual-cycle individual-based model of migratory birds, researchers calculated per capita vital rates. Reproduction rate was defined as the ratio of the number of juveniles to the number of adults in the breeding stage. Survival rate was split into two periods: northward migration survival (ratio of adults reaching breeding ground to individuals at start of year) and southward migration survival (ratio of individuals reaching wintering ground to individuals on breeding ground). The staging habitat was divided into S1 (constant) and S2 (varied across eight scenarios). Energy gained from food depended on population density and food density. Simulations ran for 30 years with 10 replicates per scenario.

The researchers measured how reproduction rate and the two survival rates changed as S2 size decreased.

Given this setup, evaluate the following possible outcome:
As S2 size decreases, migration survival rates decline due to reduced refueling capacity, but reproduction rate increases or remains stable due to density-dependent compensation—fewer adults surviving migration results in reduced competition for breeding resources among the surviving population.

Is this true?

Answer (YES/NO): NO